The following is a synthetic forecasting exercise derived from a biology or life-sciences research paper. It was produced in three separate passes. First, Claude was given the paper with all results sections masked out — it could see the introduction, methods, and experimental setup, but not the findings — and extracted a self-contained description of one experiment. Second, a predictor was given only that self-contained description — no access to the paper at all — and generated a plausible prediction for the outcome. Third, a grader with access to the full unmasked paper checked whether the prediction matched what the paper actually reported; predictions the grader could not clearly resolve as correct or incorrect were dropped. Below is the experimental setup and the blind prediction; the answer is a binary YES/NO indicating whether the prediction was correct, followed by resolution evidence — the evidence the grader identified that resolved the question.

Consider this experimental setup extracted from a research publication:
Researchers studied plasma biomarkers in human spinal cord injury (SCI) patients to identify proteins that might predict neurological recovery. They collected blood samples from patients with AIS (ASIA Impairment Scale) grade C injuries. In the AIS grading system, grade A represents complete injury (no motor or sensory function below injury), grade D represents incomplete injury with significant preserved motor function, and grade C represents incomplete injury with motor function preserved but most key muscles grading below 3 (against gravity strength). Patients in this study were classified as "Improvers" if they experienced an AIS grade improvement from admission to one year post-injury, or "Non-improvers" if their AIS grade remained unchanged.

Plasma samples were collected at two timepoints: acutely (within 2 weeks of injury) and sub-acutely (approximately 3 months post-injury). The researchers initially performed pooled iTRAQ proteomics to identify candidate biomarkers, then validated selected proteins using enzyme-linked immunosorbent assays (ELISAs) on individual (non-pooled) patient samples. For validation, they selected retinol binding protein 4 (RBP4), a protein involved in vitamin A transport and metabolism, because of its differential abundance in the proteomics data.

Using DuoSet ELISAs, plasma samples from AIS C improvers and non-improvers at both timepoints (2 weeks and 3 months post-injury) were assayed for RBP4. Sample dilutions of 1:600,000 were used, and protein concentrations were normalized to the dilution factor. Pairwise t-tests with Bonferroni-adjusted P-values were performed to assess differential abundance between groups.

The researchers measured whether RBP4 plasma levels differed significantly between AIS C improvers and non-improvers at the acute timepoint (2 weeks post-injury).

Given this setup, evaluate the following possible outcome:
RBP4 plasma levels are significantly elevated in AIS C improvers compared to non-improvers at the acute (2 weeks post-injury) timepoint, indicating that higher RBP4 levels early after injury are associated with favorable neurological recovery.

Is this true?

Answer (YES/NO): NO